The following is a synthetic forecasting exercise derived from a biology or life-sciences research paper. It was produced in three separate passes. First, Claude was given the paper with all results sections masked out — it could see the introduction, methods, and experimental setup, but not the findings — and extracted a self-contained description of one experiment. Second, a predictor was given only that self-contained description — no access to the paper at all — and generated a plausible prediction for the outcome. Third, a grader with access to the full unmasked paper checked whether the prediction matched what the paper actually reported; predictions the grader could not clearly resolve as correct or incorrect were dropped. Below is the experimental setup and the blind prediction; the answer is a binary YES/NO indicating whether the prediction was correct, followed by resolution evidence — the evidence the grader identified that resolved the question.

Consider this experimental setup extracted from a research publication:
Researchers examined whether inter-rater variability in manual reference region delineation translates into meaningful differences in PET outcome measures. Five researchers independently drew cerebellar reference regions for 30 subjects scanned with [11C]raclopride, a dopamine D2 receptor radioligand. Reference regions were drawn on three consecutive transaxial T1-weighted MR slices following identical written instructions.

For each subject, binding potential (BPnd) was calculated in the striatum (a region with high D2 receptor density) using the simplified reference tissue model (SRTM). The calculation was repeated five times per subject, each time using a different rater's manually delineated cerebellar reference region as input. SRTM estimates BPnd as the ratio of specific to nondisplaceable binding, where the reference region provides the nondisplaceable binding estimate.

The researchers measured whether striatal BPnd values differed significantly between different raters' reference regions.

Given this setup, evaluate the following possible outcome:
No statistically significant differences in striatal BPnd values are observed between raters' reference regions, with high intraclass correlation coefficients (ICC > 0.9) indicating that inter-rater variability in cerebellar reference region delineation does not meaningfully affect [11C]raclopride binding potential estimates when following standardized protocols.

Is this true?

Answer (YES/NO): NO